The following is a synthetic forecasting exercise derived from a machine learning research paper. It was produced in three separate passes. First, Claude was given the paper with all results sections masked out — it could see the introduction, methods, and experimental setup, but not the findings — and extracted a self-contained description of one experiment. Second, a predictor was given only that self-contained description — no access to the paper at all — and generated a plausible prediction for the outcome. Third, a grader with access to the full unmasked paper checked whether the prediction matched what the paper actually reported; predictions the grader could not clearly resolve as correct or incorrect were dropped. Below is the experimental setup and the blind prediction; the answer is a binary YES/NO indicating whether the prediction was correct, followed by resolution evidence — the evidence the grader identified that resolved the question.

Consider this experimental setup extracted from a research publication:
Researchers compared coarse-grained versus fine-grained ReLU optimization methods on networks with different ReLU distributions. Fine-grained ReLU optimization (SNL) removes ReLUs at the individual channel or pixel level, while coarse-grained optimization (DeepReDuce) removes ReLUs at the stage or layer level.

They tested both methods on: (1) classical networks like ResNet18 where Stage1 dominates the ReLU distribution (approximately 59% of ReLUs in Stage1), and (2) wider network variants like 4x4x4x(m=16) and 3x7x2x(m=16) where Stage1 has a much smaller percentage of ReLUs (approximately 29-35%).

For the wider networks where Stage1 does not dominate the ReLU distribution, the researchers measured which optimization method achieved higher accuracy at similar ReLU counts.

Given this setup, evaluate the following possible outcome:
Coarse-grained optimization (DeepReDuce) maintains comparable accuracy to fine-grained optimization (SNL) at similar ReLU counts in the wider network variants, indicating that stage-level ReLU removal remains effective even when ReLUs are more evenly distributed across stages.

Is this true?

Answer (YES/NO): NO